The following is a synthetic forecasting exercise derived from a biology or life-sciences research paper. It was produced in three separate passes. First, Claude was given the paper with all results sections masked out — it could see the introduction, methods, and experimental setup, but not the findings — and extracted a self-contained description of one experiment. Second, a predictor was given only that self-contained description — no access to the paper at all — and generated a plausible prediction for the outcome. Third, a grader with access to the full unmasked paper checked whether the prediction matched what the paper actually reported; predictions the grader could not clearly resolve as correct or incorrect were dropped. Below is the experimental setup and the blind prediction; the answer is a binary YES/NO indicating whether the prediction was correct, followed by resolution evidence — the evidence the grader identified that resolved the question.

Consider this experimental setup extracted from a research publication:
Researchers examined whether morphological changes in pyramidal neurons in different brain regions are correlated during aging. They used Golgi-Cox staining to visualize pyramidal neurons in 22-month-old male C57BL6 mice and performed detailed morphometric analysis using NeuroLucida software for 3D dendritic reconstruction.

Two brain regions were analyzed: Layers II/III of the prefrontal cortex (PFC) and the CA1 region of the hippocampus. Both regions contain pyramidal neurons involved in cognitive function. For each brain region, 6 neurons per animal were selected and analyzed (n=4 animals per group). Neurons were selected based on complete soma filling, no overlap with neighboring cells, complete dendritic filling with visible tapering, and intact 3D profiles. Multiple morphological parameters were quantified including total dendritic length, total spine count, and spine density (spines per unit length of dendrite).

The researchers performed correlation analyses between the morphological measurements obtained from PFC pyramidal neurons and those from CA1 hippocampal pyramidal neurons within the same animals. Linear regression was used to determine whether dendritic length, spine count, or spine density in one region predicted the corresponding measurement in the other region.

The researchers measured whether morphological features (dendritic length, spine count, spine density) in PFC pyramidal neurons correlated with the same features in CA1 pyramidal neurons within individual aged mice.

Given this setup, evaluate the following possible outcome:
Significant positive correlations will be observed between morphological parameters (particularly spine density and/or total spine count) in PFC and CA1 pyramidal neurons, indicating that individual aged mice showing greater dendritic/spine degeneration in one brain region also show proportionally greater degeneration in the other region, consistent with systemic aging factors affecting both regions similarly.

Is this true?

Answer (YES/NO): YES